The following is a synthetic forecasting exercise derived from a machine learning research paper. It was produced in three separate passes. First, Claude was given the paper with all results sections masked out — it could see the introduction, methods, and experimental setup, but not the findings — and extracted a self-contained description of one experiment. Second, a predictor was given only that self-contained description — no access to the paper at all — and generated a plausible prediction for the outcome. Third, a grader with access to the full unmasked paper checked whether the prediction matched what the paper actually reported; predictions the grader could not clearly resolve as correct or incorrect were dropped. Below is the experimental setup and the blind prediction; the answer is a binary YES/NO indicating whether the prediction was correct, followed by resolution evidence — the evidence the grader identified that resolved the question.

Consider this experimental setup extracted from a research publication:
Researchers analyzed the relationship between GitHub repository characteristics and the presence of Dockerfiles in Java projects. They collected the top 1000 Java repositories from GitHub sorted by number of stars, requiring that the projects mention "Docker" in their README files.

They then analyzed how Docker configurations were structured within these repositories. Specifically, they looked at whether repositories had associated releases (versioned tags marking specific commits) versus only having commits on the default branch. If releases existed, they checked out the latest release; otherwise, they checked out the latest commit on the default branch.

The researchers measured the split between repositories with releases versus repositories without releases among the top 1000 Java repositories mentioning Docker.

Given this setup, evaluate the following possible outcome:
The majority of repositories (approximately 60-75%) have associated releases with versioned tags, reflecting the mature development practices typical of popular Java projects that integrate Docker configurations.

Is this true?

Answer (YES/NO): NO